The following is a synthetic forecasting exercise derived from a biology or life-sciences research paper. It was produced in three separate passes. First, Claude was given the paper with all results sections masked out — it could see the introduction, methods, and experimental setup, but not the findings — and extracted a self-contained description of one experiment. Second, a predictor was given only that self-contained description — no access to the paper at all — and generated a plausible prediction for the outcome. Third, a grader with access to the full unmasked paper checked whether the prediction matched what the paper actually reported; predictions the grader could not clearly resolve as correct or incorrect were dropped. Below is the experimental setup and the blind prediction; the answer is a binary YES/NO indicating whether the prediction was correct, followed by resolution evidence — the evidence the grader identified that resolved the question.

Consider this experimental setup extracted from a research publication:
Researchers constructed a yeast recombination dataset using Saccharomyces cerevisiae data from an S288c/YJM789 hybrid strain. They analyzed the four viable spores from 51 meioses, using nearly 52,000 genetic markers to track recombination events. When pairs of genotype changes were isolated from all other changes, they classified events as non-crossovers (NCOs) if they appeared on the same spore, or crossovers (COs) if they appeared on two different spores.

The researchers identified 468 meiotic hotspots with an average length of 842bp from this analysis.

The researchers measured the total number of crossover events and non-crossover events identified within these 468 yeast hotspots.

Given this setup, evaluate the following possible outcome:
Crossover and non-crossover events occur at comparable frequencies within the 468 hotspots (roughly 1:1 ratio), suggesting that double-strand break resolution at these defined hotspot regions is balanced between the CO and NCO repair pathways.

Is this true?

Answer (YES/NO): NO